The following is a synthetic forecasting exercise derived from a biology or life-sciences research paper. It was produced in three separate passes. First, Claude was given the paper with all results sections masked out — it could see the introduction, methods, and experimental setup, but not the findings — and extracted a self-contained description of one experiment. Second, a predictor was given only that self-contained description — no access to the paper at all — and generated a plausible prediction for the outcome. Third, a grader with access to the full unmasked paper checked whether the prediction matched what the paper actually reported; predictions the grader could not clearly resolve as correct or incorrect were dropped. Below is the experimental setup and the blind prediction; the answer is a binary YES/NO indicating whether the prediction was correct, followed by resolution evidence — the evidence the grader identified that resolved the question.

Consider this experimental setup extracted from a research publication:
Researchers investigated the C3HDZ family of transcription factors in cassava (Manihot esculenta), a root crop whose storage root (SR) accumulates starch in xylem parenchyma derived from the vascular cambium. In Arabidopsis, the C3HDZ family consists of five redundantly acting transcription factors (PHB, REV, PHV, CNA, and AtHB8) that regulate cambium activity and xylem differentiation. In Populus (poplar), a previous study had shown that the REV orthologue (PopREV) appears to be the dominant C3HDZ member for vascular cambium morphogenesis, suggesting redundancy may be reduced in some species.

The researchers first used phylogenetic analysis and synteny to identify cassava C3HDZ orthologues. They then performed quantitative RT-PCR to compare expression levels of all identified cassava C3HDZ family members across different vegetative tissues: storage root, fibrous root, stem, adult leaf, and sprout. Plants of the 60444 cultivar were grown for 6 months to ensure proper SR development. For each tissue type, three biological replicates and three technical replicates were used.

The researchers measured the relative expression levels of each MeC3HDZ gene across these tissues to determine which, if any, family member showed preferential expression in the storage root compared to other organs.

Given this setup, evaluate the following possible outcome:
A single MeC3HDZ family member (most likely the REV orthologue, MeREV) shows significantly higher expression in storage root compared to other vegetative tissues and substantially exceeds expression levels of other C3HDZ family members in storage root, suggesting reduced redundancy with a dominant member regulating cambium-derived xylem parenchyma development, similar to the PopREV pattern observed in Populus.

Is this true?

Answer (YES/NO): NO